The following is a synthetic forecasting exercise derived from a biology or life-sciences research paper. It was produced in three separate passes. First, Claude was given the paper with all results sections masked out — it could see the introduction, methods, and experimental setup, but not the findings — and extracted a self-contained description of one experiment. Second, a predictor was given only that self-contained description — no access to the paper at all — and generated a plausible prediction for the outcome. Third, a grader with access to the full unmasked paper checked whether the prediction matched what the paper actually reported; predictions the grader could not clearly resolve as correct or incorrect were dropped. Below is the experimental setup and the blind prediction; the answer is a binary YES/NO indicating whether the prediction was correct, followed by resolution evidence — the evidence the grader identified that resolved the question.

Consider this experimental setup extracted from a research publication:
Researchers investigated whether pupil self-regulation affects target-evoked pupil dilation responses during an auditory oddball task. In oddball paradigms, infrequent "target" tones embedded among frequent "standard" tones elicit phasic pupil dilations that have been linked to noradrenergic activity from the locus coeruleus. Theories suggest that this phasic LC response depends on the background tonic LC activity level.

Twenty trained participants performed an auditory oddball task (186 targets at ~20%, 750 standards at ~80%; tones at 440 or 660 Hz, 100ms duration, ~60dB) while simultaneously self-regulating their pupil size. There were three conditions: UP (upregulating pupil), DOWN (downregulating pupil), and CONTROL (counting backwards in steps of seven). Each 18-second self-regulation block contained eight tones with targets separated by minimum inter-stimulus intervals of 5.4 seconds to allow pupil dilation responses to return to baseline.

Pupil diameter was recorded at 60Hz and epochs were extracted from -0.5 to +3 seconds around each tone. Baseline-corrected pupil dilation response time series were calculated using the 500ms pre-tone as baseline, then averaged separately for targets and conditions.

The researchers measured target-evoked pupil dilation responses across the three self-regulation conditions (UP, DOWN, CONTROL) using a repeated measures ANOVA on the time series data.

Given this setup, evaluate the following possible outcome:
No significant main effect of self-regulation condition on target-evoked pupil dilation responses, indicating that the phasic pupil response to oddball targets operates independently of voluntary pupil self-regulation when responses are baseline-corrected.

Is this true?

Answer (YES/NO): NO